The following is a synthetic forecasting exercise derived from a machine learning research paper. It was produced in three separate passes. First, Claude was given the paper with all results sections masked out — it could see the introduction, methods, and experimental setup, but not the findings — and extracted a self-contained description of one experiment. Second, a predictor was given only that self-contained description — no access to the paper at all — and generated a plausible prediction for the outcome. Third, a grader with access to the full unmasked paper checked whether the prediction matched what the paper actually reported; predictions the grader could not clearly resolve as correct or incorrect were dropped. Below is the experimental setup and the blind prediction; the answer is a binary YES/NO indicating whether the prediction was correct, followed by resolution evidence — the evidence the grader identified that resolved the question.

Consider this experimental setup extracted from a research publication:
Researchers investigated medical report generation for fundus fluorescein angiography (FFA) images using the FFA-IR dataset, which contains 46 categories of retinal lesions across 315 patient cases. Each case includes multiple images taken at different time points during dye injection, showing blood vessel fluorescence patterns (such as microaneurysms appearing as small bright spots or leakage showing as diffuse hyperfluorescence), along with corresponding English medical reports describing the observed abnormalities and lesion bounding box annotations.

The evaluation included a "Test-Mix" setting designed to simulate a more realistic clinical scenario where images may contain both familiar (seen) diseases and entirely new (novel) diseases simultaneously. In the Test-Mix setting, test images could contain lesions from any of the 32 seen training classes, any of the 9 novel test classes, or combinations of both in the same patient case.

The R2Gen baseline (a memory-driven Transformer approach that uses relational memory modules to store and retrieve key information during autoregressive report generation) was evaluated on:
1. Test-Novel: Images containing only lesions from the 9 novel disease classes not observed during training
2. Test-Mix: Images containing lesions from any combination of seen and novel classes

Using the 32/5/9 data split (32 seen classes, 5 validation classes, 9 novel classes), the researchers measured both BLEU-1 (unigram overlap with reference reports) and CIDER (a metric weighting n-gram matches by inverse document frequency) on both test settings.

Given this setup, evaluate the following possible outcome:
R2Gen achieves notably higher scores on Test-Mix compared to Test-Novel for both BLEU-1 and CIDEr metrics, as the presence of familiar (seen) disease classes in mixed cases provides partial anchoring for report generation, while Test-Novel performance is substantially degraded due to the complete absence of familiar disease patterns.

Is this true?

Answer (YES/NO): YES